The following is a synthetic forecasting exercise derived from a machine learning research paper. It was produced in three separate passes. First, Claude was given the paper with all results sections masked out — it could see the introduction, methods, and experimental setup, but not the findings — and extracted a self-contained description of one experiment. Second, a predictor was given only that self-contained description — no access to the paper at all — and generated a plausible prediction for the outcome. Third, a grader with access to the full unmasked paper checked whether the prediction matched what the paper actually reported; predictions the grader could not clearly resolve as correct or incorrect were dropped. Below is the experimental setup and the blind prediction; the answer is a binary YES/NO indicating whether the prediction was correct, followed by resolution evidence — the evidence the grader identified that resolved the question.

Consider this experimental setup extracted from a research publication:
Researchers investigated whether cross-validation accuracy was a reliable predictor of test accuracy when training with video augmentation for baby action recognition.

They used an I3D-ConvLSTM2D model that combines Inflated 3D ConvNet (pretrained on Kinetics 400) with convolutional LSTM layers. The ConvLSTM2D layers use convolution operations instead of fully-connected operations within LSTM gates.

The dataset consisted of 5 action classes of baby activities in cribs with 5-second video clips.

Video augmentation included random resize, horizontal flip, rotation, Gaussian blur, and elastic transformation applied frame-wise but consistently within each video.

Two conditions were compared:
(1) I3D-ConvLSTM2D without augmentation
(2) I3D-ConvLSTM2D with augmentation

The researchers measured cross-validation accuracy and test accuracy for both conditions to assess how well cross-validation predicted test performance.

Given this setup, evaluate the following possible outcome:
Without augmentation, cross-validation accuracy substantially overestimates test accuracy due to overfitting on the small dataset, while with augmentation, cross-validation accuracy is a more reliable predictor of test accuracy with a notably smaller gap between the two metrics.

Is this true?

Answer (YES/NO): NO